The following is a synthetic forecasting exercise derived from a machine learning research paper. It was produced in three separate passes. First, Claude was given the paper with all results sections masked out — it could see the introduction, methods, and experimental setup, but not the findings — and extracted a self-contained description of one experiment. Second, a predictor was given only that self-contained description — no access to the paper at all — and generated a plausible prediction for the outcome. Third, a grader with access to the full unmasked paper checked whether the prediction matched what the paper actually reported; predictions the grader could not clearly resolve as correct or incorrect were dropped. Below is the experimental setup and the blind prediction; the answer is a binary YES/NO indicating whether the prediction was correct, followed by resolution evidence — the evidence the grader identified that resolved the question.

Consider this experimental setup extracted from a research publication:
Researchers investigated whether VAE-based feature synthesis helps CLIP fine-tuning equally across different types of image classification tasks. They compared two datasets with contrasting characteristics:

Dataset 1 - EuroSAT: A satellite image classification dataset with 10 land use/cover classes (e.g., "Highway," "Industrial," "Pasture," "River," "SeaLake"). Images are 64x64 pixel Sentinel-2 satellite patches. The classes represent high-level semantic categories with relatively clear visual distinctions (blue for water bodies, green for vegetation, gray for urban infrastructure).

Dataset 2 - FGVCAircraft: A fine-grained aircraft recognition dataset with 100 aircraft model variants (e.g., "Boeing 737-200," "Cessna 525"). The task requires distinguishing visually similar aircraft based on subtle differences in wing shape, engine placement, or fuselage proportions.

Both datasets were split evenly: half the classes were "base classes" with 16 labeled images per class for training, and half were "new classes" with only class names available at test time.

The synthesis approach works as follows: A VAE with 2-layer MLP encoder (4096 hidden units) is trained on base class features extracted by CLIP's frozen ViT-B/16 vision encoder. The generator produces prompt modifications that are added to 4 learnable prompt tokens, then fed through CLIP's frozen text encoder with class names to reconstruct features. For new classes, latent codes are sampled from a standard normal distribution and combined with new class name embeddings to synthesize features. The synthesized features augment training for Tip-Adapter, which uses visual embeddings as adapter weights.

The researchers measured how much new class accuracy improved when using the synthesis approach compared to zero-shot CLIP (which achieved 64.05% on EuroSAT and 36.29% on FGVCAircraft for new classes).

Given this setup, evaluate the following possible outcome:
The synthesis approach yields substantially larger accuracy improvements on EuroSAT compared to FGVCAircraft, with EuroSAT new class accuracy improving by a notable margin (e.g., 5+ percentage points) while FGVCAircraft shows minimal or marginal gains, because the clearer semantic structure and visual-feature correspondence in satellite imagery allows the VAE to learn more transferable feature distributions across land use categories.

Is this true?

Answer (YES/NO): YES